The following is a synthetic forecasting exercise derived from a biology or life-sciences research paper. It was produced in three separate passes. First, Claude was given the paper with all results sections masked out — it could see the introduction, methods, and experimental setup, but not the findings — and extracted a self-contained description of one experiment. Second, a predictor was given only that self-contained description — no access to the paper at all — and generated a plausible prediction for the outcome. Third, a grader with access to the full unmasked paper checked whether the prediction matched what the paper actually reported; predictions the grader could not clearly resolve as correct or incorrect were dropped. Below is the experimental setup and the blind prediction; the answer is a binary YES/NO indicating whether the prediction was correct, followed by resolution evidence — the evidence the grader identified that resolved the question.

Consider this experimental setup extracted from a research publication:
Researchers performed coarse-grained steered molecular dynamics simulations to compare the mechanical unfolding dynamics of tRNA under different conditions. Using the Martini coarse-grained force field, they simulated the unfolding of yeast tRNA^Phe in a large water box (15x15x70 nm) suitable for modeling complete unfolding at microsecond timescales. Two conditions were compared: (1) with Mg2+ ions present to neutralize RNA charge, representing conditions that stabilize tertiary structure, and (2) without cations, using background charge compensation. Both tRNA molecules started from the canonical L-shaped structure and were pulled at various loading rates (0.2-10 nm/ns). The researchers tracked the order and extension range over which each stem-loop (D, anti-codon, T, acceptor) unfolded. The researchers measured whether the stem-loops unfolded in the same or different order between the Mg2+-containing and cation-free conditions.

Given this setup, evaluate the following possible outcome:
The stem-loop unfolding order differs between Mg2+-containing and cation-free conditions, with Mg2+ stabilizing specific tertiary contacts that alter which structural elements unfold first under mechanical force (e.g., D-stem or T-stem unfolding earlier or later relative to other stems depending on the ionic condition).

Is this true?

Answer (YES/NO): NO